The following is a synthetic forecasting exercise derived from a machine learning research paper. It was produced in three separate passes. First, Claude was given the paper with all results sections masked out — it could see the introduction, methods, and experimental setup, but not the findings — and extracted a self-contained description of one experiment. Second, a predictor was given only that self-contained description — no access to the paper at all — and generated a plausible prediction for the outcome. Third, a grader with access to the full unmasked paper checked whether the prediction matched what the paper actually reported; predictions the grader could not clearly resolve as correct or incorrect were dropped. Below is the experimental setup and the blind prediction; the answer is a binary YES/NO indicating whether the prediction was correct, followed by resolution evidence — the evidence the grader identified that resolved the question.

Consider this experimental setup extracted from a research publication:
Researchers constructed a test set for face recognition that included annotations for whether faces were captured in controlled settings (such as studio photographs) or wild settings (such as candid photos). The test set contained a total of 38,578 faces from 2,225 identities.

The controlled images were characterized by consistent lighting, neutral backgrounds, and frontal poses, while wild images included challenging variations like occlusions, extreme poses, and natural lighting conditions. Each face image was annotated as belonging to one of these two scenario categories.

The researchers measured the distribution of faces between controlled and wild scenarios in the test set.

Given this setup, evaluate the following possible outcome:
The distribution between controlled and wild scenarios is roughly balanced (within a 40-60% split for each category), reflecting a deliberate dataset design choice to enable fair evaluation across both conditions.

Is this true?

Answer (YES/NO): YES